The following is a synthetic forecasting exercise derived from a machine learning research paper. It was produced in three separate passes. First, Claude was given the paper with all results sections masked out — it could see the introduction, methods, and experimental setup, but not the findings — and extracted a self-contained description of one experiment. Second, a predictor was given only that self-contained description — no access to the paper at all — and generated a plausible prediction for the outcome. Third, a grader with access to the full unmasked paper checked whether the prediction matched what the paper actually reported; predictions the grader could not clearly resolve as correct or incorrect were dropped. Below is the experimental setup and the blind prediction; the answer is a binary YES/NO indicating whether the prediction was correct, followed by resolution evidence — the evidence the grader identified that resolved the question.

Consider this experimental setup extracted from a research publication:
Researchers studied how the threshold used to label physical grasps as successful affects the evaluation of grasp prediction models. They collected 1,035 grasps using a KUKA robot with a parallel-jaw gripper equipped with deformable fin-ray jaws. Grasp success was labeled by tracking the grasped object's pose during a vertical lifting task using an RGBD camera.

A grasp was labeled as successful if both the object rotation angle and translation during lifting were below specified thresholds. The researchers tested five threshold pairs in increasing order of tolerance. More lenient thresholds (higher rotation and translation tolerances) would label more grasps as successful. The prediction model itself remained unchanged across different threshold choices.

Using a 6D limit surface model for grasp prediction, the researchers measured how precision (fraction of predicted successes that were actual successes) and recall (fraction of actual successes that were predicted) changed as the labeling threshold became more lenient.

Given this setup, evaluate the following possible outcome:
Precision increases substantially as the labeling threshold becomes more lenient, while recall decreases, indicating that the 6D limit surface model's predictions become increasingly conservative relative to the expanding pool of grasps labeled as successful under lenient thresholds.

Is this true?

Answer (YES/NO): YES